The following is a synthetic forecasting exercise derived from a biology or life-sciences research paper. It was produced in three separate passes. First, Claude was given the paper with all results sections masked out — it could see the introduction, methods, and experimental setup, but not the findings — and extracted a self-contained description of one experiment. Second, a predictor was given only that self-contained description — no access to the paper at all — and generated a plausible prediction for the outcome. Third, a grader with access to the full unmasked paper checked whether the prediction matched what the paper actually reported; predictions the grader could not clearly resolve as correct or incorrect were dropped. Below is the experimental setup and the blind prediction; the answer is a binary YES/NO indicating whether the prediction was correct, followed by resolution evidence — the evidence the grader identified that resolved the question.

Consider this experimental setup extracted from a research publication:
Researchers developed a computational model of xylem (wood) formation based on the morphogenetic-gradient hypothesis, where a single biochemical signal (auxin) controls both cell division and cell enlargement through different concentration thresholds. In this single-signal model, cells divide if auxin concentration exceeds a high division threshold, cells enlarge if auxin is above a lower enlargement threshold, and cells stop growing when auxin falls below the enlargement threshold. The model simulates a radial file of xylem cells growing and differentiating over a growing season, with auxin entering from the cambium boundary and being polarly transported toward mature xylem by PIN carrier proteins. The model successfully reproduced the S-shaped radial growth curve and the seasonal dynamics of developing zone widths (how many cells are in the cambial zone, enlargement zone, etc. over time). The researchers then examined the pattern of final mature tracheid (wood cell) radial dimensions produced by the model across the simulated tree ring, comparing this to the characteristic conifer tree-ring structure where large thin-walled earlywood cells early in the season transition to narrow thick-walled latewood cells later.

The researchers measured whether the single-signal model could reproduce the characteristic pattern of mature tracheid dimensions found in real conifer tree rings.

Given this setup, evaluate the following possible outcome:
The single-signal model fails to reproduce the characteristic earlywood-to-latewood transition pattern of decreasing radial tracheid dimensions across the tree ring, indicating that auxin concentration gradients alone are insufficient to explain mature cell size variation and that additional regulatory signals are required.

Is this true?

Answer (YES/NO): YES